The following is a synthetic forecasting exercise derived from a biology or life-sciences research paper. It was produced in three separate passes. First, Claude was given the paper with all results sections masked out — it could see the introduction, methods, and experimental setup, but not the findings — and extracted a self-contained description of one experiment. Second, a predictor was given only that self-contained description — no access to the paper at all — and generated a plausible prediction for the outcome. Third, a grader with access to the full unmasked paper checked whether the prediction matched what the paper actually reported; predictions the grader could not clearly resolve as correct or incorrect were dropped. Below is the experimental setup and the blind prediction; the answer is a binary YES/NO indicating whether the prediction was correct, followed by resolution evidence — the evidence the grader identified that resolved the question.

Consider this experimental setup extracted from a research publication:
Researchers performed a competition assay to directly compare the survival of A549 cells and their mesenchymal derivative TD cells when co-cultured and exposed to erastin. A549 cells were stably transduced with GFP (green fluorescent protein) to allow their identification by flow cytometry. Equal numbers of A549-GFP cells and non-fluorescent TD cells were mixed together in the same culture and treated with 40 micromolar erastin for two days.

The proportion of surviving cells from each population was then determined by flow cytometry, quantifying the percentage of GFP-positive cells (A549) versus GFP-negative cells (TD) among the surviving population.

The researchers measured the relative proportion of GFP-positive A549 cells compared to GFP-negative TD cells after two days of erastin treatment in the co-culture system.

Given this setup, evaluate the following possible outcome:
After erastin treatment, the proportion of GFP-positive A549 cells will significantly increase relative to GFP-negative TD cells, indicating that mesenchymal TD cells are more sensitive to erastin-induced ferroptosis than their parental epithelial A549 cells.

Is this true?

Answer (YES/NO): YES